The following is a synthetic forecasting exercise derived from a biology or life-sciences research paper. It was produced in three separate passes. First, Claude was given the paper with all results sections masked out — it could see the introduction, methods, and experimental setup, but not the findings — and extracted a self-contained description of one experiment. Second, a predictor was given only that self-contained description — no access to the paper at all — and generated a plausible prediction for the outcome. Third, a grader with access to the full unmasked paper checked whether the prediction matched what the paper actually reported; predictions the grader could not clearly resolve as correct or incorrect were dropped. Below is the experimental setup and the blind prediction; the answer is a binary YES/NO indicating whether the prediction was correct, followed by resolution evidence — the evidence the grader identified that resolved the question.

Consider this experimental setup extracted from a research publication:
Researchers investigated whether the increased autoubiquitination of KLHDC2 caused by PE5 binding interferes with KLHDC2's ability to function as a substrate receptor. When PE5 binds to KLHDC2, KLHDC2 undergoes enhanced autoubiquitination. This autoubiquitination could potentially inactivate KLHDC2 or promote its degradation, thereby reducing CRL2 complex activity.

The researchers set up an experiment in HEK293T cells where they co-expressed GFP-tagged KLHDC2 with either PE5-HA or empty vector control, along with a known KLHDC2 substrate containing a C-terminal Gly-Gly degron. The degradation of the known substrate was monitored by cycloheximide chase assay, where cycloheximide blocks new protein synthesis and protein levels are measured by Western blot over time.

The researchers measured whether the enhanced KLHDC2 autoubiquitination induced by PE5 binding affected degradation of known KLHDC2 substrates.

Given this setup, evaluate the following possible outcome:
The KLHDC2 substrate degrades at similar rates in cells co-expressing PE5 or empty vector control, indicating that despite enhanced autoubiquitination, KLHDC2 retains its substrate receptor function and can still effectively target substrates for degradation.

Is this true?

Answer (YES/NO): YES